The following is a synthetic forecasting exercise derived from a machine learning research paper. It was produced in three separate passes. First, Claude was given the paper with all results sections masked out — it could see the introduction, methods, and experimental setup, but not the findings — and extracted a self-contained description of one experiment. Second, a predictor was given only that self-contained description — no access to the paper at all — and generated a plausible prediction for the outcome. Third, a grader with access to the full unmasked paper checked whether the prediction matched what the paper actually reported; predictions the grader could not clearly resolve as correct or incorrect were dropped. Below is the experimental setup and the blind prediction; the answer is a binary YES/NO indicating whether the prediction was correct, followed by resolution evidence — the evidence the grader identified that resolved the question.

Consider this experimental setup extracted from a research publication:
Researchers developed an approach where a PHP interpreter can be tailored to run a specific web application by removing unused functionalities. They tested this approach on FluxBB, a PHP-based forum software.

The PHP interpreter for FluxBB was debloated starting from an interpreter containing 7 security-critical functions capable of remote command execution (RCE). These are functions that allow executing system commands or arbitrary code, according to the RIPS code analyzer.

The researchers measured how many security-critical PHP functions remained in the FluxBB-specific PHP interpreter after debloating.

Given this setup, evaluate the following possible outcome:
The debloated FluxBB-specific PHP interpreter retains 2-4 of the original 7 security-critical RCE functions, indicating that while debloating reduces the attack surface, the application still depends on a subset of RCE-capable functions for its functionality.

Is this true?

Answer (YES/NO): NO